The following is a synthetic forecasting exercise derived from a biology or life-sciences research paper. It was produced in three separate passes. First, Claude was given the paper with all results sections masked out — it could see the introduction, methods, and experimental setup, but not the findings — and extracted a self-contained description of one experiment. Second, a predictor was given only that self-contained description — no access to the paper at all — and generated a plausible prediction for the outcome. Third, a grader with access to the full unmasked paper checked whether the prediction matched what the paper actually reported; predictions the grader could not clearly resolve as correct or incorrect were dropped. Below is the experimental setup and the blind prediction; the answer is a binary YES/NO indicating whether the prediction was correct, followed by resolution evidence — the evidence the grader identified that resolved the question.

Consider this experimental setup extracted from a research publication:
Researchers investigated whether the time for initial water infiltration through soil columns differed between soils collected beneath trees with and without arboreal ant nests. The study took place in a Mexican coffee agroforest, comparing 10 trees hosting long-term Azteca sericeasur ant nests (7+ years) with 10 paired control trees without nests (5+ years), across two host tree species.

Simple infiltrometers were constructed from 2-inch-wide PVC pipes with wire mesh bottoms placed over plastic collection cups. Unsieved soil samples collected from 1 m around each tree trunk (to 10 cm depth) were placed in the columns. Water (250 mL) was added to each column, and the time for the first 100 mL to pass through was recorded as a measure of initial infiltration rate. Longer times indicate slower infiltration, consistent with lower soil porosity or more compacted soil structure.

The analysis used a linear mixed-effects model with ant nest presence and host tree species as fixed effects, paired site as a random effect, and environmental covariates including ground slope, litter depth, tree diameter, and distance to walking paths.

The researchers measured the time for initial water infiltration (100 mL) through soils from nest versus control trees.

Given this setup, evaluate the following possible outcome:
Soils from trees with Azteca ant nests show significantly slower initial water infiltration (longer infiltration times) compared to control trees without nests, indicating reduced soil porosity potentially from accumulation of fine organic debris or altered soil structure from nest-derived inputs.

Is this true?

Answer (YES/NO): NO